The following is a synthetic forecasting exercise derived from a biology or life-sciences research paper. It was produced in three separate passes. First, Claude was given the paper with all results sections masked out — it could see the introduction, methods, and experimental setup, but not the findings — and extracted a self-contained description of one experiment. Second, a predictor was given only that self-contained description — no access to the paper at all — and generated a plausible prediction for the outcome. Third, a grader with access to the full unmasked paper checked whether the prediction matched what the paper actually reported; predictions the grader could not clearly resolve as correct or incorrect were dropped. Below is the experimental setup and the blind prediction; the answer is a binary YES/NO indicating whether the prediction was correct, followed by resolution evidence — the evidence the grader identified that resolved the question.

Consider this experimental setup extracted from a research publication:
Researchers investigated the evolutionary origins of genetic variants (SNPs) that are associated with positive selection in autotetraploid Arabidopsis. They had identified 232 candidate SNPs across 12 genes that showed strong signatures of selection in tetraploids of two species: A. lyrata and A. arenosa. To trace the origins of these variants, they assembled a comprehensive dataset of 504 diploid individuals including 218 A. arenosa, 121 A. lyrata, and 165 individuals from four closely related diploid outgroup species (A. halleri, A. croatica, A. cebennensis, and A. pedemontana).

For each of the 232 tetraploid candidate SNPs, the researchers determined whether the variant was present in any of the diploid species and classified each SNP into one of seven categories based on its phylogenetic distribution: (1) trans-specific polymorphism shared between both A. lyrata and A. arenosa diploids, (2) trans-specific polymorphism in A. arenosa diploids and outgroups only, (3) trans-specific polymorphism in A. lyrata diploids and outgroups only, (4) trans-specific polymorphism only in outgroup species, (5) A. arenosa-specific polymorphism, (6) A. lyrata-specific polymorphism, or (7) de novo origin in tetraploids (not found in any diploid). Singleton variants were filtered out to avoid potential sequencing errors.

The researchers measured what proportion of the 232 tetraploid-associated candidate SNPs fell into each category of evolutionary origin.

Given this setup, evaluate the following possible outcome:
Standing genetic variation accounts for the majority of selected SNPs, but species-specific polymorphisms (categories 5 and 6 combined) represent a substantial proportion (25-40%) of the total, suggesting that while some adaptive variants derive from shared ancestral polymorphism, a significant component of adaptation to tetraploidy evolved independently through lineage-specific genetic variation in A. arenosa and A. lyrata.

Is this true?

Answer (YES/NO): NO